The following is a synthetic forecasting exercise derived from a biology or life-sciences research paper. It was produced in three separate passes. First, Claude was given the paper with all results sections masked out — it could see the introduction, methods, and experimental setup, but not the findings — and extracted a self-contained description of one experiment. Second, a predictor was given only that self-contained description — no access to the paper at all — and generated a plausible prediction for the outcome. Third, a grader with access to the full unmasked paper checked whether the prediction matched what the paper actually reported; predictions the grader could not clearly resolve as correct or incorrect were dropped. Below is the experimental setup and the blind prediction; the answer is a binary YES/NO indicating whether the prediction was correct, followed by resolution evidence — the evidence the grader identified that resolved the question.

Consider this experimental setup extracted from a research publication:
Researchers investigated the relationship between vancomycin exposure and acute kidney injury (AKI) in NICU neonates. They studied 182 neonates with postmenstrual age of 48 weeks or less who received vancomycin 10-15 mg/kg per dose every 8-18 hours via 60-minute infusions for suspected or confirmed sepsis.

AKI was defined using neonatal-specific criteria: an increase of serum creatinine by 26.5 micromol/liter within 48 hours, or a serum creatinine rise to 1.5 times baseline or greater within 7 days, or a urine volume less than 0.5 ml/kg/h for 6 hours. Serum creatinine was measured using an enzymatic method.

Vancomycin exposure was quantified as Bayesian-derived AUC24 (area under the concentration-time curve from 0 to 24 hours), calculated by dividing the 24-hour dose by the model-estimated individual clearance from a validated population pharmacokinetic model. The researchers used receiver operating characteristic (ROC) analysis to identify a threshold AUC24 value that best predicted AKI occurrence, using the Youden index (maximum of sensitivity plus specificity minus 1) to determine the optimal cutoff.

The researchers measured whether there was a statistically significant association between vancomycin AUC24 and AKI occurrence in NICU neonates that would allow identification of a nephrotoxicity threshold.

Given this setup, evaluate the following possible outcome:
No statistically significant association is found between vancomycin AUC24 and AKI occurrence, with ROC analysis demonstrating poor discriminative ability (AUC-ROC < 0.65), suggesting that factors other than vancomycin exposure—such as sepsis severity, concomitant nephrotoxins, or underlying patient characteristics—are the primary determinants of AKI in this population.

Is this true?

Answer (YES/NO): NO